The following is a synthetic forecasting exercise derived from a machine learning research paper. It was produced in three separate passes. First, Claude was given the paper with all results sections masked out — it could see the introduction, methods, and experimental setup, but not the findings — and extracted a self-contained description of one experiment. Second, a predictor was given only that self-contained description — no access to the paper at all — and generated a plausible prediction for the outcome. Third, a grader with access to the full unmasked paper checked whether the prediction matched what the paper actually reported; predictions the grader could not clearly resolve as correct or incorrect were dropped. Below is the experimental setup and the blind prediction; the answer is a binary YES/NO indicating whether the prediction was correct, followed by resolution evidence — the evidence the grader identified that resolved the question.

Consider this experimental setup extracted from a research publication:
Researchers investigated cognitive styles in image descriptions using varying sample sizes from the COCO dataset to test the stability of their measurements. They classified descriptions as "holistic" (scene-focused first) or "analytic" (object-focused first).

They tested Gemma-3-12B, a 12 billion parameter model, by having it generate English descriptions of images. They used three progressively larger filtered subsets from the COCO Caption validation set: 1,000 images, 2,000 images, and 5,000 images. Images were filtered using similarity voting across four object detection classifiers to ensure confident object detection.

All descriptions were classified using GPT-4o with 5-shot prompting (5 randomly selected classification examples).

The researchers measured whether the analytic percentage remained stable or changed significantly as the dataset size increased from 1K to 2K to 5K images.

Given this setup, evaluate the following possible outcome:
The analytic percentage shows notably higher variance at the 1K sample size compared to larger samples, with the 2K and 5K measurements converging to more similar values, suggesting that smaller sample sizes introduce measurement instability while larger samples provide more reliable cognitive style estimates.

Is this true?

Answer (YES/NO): NO